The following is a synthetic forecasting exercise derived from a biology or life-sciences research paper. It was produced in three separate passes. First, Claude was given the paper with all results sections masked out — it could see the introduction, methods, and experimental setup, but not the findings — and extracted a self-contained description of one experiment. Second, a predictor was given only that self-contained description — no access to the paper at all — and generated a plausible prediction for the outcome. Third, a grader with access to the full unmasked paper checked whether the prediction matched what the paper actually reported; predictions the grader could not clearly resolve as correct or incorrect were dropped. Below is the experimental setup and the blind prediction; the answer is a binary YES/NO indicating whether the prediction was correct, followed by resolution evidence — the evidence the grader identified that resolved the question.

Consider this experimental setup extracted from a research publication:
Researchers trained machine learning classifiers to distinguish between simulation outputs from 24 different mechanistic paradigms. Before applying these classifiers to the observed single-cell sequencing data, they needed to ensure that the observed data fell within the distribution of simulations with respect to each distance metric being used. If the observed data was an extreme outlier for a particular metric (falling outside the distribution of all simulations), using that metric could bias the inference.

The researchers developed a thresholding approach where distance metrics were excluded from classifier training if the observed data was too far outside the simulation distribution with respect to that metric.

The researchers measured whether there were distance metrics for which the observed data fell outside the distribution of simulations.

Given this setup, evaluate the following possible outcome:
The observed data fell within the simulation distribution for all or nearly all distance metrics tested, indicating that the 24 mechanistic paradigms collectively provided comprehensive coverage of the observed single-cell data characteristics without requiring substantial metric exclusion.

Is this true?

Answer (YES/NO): NO